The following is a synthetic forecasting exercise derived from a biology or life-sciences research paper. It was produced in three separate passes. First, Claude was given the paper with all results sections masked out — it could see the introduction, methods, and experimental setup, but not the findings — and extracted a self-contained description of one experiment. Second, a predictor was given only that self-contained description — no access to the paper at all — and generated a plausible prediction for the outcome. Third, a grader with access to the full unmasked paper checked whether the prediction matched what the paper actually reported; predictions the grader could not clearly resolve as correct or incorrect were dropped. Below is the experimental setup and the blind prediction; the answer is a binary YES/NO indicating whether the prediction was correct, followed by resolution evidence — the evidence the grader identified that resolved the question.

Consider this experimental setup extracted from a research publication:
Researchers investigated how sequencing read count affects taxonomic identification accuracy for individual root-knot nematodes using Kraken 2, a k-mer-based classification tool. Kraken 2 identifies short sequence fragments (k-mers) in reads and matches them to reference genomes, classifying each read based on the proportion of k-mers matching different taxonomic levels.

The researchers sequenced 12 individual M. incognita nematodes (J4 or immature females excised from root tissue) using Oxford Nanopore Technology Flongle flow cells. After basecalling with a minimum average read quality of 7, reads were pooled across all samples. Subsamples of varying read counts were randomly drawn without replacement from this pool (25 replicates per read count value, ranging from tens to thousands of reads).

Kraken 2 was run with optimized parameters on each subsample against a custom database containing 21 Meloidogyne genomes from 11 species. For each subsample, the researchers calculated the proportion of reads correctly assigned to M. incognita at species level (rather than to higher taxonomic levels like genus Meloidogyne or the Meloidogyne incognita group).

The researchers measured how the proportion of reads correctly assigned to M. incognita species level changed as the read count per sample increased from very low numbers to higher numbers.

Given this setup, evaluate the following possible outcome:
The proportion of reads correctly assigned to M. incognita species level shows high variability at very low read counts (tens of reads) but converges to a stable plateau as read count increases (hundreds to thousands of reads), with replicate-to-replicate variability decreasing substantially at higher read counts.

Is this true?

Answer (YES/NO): YES